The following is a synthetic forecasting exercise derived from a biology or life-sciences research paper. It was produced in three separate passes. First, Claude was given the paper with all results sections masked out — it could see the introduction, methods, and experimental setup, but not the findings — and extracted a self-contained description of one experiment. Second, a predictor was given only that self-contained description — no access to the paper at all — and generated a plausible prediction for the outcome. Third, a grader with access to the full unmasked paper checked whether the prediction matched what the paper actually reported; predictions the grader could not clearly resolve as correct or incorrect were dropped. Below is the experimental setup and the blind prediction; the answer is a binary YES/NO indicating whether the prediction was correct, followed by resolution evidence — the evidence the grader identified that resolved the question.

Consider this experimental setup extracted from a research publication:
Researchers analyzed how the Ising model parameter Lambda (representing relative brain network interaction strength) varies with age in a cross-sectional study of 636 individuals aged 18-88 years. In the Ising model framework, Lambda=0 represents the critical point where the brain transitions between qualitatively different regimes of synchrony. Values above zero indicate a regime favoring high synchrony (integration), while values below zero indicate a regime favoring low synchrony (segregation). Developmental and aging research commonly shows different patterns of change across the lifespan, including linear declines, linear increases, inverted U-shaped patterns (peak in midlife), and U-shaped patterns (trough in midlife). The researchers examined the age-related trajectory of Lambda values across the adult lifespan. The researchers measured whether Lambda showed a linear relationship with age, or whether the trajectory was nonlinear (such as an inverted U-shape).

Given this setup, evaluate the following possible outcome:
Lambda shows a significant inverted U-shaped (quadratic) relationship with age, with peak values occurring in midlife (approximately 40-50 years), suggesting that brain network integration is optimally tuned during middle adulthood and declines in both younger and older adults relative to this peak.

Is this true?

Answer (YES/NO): NO